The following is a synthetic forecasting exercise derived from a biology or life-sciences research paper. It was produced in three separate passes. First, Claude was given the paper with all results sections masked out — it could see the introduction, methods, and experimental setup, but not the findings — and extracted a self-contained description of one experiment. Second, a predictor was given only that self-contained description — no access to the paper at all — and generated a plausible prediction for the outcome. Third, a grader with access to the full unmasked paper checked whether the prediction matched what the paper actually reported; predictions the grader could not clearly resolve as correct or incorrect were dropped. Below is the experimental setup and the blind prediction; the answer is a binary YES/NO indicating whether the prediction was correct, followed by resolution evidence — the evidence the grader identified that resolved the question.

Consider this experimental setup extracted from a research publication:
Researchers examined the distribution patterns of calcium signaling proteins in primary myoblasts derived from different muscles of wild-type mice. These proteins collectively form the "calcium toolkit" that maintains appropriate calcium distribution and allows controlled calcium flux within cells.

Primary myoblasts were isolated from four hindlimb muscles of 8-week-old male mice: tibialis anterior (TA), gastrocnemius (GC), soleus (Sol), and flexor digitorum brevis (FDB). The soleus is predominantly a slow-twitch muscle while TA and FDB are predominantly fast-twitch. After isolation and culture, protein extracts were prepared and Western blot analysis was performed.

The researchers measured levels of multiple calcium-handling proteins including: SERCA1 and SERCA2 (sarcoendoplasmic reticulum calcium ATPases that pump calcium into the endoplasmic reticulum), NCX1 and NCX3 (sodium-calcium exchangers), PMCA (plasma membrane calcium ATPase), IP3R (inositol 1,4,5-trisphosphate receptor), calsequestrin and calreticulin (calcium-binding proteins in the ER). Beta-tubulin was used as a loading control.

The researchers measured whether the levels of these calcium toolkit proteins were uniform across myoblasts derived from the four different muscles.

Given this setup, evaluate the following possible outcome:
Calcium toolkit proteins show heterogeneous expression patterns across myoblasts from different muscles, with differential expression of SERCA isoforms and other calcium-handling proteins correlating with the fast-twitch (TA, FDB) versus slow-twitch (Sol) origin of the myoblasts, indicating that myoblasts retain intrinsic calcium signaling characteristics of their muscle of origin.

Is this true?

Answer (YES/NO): NO